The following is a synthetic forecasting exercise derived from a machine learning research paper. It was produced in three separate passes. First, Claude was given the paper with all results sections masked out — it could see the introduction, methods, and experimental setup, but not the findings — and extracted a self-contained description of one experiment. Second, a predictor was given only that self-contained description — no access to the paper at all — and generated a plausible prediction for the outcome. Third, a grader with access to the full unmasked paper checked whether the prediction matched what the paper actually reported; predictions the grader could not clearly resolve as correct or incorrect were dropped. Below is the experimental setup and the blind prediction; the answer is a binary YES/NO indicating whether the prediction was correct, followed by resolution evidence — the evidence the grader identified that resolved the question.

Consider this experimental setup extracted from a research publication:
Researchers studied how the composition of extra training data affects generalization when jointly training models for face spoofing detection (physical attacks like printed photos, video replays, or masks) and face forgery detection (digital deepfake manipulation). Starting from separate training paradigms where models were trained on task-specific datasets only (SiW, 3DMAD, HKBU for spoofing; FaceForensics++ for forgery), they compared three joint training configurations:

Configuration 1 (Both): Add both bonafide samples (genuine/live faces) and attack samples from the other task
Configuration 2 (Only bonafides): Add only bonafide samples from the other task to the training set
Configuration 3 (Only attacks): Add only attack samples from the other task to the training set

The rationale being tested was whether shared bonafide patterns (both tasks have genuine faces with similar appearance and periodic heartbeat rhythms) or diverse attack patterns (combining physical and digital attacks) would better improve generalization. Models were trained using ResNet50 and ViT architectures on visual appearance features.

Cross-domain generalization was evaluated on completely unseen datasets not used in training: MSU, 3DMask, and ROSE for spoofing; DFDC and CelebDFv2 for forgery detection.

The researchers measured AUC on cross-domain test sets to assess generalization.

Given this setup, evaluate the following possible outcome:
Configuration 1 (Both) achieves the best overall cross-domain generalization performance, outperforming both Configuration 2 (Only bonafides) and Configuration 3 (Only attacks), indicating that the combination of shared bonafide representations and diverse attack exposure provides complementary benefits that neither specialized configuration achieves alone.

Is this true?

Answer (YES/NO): NO